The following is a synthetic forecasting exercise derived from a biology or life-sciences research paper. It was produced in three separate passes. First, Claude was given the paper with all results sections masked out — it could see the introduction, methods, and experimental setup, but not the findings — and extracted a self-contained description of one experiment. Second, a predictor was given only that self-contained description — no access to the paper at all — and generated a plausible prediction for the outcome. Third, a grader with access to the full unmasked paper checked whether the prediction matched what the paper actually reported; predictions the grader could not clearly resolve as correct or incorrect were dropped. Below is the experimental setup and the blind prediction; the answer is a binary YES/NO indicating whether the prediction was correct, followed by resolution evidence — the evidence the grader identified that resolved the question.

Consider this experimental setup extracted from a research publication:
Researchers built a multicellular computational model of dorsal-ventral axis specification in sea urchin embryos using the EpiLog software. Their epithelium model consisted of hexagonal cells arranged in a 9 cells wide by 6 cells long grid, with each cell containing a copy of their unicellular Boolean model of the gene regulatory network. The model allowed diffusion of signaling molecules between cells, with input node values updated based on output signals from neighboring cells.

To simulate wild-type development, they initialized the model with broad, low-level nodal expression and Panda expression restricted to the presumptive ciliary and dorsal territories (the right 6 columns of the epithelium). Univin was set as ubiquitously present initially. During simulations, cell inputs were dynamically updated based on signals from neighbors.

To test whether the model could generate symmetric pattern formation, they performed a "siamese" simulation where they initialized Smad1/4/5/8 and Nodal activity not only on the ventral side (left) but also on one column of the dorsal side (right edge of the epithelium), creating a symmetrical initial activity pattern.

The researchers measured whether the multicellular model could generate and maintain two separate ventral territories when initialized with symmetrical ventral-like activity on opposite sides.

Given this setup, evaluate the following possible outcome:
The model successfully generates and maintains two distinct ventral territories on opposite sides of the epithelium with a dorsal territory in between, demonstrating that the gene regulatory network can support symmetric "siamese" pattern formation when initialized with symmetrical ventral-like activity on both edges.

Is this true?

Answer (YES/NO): YES